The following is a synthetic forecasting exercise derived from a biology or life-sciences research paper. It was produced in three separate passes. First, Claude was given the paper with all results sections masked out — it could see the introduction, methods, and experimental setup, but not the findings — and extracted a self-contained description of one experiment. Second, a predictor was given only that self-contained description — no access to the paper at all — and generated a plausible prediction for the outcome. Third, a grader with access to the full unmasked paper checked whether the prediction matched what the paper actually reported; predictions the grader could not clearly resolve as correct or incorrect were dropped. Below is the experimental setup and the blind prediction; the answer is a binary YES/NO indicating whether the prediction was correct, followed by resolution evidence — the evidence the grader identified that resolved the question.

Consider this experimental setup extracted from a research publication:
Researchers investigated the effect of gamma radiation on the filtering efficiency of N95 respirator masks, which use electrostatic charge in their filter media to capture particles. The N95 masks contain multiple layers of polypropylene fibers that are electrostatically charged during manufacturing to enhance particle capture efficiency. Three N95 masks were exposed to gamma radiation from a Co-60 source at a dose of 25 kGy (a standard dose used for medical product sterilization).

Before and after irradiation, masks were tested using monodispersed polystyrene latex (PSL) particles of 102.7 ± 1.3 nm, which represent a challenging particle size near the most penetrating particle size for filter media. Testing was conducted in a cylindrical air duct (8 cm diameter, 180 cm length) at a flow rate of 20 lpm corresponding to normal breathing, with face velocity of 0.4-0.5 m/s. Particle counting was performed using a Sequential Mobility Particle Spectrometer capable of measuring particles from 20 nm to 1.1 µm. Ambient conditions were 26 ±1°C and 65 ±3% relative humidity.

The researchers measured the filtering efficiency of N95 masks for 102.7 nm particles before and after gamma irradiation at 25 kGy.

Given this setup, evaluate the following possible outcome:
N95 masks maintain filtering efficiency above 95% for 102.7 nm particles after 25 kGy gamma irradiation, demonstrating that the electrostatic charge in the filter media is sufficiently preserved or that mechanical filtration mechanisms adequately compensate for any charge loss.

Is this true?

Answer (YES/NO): NO